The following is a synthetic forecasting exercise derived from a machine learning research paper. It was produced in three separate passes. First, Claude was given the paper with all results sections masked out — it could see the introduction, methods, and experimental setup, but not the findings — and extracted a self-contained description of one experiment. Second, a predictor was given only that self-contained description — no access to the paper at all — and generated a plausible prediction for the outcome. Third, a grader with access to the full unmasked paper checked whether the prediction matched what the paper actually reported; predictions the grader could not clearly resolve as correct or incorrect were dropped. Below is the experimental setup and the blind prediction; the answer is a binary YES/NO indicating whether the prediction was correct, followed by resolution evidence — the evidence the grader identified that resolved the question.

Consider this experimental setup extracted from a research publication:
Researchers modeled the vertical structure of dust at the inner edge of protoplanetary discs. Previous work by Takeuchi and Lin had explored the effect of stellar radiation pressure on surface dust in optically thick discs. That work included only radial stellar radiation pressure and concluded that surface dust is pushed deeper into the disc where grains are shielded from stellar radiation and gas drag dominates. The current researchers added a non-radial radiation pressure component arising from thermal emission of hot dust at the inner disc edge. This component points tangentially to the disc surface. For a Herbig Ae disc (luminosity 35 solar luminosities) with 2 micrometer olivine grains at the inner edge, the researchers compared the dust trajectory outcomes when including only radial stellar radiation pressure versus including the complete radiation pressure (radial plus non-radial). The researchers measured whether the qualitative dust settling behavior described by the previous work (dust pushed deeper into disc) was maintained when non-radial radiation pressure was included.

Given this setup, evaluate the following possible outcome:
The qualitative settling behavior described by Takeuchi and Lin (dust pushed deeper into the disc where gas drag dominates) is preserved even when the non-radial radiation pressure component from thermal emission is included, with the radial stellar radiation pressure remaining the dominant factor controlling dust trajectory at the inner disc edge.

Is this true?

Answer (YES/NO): NO